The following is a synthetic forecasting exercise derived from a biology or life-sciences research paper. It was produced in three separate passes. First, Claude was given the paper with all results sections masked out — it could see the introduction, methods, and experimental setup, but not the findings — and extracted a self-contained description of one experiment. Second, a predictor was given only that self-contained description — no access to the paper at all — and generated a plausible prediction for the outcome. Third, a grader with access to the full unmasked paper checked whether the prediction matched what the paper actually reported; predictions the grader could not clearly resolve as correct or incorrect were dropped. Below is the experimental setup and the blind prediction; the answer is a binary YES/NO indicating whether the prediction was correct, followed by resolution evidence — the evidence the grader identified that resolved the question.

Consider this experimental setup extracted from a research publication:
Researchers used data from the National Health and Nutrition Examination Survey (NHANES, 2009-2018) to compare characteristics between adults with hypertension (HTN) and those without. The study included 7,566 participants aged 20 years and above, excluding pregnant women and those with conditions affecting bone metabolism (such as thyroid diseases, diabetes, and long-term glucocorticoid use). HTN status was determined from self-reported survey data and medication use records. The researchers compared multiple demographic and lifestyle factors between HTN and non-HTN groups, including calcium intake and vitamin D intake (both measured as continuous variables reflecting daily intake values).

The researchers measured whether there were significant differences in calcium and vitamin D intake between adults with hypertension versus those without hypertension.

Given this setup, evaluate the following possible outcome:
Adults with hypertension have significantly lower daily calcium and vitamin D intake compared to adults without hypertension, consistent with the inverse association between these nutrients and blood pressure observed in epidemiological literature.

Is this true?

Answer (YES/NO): NO